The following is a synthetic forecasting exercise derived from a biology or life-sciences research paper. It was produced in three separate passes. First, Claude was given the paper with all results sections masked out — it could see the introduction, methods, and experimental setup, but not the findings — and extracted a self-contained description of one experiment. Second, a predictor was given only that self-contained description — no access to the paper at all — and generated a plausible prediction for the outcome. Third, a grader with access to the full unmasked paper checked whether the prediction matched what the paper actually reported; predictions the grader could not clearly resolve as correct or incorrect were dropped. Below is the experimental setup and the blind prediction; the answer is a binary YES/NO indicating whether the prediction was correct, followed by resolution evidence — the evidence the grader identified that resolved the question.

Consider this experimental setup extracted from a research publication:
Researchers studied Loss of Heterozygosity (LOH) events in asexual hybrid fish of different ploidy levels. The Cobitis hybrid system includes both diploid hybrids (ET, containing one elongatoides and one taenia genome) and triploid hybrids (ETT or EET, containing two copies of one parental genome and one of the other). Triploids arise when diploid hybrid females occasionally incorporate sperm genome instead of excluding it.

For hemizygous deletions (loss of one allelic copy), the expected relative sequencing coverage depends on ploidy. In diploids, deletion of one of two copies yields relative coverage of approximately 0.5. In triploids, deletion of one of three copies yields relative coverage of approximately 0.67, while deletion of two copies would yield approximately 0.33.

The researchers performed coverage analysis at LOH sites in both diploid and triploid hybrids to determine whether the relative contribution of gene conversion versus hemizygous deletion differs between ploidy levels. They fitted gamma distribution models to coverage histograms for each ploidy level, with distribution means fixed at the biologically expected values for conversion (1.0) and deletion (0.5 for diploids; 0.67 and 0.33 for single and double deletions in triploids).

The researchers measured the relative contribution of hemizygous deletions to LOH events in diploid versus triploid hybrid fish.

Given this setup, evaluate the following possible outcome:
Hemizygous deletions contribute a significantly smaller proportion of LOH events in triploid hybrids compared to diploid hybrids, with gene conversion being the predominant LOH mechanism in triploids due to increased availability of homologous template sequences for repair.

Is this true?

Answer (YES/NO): NO